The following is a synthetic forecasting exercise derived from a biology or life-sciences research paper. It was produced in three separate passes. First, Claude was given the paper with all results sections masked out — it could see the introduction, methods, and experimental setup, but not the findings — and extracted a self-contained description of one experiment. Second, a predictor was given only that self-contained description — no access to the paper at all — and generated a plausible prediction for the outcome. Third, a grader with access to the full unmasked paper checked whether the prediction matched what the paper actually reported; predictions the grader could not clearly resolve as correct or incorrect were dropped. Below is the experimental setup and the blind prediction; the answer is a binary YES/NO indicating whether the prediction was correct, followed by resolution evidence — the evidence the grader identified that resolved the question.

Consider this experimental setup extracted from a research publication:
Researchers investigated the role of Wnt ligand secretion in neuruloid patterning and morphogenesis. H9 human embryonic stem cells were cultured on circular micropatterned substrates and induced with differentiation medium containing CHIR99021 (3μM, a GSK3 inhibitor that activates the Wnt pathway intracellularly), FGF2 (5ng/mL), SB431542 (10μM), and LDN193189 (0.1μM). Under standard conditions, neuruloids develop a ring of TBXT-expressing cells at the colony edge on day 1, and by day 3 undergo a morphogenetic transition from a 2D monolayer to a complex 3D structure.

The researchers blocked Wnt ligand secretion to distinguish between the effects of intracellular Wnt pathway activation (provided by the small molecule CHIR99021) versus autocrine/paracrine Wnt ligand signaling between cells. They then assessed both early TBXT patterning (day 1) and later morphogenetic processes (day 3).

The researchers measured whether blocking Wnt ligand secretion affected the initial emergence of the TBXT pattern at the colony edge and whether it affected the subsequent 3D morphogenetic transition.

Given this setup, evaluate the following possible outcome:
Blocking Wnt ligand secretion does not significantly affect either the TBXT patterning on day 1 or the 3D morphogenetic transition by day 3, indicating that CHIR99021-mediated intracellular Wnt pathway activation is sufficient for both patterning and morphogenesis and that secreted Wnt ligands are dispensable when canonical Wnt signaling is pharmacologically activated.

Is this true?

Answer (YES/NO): NO